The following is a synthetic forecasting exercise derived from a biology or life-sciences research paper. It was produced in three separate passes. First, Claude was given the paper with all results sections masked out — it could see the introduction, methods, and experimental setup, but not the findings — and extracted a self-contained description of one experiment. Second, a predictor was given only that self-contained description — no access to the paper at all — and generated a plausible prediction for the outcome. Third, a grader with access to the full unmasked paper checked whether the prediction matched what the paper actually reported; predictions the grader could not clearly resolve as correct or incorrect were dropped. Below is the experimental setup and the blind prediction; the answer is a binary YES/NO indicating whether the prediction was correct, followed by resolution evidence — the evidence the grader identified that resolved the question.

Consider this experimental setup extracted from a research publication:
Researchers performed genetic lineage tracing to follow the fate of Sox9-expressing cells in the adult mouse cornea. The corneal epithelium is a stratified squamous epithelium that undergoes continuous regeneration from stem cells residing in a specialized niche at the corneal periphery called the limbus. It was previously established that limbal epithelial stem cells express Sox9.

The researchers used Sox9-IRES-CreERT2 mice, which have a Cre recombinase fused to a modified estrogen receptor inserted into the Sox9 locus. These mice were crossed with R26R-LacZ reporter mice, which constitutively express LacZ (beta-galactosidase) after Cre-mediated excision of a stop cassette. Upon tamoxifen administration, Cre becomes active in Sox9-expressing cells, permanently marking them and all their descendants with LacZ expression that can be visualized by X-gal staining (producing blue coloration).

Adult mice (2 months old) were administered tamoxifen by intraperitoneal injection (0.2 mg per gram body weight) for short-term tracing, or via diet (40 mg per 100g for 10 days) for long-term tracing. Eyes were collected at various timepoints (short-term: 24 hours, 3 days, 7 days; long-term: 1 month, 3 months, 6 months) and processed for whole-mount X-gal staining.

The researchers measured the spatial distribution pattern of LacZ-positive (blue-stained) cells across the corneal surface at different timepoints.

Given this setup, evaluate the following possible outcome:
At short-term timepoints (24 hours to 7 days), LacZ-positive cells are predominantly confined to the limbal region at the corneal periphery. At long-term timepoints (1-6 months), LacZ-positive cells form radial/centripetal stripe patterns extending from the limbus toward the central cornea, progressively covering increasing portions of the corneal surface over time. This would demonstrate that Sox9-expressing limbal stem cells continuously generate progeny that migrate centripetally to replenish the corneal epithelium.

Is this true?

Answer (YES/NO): NO